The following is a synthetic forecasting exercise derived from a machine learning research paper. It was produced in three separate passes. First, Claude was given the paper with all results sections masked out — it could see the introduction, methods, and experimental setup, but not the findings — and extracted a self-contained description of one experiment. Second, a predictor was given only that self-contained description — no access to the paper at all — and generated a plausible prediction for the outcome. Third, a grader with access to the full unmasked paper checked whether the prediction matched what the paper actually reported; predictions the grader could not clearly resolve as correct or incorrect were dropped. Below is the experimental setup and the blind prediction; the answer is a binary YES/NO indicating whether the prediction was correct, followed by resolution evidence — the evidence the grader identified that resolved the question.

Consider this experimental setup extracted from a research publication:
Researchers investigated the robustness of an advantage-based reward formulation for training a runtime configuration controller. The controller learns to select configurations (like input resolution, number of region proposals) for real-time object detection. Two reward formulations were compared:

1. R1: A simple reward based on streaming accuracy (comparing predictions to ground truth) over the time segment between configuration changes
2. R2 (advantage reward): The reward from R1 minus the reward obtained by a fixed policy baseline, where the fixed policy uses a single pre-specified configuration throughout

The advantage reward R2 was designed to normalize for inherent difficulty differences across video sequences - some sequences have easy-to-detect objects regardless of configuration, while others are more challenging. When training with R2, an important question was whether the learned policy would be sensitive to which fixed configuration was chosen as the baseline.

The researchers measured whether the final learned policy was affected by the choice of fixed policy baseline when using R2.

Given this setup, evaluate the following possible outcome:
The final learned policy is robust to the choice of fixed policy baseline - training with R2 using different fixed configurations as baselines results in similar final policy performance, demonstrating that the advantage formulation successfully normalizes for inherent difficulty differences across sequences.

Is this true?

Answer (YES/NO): YES